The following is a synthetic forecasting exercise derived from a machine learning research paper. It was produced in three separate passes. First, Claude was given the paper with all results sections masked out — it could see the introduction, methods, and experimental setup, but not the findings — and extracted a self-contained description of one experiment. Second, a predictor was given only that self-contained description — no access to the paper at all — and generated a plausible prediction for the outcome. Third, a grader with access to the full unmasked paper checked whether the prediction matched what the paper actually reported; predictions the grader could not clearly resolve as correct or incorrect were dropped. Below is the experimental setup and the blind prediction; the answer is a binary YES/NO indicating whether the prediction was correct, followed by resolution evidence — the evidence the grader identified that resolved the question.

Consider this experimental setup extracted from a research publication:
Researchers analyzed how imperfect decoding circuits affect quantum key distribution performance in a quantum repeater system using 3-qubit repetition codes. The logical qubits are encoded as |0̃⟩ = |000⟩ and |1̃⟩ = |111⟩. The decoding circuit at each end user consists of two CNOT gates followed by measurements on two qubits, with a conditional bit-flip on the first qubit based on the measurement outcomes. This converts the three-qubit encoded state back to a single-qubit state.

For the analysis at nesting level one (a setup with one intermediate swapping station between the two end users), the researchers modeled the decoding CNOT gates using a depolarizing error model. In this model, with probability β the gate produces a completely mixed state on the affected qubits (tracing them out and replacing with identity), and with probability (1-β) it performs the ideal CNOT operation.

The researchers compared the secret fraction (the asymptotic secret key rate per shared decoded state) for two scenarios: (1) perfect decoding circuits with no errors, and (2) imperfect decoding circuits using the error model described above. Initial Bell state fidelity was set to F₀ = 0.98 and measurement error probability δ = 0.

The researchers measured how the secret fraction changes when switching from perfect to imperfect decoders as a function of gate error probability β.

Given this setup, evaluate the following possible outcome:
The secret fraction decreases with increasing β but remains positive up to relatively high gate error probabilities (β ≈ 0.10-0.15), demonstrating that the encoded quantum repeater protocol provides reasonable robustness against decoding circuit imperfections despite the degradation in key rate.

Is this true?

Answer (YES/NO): NO